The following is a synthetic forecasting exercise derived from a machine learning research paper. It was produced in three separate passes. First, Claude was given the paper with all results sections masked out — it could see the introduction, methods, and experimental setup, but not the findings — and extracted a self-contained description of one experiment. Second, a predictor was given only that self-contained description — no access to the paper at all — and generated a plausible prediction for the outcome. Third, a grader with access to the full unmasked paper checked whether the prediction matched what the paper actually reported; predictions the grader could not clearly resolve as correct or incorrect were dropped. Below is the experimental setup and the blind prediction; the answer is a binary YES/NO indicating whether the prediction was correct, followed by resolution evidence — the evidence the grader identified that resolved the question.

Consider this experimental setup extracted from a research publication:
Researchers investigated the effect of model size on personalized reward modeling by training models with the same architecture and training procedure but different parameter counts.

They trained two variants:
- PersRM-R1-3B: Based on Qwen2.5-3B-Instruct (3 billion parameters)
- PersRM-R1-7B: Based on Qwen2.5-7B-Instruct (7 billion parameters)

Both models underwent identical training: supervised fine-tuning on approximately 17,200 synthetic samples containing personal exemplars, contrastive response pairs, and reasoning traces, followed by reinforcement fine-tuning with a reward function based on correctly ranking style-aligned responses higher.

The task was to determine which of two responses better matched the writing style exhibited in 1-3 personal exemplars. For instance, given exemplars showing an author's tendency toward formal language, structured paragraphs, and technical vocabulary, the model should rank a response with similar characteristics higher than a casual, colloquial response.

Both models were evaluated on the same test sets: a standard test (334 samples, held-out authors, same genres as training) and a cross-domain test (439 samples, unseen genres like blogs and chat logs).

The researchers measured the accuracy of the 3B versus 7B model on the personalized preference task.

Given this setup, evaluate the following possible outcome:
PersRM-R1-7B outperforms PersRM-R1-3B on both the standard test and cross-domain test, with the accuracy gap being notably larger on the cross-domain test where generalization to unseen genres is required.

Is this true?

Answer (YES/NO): NO